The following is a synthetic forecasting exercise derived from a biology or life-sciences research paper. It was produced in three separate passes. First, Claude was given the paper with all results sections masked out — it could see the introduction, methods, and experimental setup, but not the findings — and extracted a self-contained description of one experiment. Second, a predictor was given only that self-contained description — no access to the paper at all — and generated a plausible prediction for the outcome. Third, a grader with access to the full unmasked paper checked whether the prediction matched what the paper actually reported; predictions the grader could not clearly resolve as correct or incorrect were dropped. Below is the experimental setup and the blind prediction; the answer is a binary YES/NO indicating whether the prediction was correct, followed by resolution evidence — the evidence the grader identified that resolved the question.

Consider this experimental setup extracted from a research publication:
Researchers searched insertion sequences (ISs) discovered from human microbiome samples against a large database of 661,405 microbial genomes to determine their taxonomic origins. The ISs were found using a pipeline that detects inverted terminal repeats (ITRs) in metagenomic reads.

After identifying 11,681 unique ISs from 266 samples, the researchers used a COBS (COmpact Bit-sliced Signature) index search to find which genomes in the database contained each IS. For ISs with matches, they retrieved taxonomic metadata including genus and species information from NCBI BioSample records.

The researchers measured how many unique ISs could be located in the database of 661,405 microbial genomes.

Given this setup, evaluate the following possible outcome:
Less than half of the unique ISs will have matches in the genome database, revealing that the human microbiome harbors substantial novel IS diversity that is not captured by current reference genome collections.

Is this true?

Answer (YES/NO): YES